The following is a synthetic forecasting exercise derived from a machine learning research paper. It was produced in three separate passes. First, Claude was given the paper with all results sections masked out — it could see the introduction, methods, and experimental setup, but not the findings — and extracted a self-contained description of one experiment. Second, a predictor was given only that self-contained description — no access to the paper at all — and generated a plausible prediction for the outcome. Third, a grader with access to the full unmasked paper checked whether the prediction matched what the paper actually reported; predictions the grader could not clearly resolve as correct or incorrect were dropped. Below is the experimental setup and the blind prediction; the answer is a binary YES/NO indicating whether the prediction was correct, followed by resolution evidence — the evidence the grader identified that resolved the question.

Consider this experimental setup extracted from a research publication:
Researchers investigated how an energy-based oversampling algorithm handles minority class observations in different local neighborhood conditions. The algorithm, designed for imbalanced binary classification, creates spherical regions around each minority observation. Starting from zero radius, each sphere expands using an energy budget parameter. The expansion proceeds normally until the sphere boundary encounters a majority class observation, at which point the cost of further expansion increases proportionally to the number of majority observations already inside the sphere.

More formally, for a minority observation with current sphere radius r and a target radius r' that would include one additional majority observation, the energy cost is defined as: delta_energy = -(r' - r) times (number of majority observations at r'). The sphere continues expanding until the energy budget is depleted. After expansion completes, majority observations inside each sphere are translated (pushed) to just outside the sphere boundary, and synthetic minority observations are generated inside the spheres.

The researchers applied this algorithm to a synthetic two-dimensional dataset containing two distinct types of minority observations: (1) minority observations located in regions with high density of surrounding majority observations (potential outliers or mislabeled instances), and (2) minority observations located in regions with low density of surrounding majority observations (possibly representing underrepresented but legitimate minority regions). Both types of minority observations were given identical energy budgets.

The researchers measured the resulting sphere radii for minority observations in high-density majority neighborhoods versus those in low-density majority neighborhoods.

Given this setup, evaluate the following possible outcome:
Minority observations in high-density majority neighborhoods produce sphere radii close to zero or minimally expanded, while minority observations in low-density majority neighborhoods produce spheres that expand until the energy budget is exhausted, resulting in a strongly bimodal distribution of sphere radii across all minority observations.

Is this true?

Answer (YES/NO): NO